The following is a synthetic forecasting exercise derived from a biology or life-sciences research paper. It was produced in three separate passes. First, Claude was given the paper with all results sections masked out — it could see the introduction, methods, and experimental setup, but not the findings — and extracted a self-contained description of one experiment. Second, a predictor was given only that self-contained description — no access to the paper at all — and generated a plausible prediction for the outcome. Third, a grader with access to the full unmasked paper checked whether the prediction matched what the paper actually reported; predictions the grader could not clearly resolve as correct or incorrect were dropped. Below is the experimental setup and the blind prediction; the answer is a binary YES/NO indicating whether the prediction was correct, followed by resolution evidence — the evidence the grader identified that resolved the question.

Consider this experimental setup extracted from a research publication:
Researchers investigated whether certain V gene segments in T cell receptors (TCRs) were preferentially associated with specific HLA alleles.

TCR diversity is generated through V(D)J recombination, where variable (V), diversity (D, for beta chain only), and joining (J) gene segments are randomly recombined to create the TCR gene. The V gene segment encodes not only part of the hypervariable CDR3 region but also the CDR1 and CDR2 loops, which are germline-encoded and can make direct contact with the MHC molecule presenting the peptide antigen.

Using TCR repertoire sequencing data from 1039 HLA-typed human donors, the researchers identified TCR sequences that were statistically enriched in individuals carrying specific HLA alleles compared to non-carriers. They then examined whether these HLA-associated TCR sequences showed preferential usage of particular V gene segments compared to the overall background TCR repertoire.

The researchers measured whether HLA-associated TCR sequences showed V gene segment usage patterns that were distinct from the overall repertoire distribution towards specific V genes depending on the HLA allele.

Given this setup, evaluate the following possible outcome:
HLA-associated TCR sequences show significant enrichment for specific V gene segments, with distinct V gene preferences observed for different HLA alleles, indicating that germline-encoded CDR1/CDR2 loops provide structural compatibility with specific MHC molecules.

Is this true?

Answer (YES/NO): NO